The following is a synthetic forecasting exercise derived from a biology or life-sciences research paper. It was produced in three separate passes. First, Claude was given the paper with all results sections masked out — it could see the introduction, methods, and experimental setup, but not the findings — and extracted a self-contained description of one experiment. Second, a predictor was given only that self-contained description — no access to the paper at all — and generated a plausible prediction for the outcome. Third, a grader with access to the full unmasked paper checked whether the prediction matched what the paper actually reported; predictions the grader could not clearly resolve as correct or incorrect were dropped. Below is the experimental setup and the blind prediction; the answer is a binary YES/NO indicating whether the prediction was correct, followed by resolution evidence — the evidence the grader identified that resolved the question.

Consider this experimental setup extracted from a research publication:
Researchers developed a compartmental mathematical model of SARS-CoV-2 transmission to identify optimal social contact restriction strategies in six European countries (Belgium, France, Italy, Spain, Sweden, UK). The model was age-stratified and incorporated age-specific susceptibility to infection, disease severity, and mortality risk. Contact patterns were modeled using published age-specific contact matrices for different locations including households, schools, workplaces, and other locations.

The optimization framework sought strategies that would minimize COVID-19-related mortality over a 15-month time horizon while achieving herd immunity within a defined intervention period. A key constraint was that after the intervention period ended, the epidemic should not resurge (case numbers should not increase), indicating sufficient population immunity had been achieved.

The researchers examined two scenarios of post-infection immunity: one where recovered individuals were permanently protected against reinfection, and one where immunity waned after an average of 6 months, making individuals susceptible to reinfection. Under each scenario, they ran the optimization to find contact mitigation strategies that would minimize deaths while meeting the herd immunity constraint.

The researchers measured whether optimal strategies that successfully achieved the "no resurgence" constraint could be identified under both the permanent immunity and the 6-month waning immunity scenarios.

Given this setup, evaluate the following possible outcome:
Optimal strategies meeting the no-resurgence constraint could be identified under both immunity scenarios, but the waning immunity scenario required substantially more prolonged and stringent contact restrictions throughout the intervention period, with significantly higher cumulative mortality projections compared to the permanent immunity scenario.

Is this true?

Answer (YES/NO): NO